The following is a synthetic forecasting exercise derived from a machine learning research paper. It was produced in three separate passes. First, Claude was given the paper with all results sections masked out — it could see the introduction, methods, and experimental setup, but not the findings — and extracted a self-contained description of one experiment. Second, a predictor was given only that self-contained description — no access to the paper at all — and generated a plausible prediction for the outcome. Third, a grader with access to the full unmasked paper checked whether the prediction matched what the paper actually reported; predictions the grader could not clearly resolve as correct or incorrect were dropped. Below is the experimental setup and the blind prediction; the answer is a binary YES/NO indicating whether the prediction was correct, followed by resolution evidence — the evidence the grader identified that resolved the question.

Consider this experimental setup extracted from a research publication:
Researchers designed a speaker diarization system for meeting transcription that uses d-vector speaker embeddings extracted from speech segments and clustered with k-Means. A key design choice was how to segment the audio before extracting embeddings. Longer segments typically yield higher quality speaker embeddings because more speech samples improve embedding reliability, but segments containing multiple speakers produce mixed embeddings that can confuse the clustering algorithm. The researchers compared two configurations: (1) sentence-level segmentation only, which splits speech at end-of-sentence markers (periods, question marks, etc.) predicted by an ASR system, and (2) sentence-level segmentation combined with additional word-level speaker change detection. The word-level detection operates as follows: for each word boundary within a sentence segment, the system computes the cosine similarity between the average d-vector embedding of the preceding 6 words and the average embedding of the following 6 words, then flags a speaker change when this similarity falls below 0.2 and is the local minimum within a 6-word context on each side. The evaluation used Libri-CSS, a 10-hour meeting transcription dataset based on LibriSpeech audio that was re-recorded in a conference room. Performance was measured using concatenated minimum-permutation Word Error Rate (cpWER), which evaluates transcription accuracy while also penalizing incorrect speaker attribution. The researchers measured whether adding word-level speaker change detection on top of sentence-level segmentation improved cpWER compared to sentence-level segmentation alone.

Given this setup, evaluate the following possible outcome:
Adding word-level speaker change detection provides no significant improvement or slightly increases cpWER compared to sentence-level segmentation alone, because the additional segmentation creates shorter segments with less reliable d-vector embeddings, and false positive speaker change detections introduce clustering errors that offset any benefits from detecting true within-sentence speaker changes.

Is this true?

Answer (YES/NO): NO